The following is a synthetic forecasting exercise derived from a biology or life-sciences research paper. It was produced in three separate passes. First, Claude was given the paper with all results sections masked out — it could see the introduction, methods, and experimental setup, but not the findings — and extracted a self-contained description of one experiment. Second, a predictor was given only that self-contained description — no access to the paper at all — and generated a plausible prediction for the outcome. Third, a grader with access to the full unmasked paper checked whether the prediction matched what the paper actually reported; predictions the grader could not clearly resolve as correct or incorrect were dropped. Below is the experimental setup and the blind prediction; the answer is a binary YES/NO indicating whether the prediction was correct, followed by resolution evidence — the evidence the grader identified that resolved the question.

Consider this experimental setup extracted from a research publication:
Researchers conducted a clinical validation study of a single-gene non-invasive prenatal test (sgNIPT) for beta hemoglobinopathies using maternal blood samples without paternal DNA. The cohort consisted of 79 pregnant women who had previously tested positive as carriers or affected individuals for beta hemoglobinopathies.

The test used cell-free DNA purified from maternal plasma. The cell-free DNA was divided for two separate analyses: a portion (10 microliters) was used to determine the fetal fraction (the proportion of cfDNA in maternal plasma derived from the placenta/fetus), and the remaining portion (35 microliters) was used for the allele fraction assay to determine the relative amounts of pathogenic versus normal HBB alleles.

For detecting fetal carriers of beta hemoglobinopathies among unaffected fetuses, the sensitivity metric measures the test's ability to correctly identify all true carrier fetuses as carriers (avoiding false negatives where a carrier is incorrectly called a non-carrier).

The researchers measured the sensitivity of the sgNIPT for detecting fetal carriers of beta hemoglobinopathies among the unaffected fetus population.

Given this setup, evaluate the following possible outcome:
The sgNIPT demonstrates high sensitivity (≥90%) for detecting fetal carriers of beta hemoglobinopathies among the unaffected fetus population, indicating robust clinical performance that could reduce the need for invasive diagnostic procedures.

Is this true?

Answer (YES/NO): YES